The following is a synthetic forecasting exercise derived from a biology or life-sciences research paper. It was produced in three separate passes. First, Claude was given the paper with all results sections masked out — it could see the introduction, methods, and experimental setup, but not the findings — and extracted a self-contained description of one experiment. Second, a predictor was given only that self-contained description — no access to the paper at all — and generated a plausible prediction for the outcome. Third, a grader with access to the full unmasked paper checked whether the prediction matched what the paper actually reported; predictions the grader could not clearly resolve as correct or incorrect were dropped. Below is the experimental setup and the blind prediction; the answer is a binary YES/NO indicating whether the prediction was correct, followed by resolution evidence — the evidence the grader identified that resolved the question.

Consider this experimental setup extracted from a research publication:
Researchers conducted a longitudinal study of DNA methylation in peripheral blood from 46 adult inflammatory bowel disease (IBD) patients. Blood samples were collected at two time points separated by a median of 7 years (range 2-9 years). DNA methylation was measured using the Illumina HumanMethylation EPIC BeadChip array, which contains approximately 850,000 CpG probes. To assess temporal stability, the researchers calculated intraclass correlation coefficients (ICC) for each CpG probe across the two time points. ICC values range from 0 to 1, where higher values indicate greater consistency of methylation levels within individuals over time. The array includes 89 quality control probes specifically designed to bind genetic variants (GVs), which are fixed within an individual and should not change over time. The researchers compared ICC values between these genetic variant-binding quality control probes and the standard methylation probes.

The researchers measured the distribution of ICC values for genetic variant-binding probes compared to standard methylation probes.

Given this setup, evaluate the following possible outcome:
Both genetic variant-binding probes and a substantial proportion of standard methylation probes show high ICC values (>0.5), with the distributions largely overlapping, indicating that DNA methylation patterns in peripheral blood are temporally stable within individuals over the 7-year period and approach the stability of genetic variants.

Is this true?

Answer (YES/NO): NO